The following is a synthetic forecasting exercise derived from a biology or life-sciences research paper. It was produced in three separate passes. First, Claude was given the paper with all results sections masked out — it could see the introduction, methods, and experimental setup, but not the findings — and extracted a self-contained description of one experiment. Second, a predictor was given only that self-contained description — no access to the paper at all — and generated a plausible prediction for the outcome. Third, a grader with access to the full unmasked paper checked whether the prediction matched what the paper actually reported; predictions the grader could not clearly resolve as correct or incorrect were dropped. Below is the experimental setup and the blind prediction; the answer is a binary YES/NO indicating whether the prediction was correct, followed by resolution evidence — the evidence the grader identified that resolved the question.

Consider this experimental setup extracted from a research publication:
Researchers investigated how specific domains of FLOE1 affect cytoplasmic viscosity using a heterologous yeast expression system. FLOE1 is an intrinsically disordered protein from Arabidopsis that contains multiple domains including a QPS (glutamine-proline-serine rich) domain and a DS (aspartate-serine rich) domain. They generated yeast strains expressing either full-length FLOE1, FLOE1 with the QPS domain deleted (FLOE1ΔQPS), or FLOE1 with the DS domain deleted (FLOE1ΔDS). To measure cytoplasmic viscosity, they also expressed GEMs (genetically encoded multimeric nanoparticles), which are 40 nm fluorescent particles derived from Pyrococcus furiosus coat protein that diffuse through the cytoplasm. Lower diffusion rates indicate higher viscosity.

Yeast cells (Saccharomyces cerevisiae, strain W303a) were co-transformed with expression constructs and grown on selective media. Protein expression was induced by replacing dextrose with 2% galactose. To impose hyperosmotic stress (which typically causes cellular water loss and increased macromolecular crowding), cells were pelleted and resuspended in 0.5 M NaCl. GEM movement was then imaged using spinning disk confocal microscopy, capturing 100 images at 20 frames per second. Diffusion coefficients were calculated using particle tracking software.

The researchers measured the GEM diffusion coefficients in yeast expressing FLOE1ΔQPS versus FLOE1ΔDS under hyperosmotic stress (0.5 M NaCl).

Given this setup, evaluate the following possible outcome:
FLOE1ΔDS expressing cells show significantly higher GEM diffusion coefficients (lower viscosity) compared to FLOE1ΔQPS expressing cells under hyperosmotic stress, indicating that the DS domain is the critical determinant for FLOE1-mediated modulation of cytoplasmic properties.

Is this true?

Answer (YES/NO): YES